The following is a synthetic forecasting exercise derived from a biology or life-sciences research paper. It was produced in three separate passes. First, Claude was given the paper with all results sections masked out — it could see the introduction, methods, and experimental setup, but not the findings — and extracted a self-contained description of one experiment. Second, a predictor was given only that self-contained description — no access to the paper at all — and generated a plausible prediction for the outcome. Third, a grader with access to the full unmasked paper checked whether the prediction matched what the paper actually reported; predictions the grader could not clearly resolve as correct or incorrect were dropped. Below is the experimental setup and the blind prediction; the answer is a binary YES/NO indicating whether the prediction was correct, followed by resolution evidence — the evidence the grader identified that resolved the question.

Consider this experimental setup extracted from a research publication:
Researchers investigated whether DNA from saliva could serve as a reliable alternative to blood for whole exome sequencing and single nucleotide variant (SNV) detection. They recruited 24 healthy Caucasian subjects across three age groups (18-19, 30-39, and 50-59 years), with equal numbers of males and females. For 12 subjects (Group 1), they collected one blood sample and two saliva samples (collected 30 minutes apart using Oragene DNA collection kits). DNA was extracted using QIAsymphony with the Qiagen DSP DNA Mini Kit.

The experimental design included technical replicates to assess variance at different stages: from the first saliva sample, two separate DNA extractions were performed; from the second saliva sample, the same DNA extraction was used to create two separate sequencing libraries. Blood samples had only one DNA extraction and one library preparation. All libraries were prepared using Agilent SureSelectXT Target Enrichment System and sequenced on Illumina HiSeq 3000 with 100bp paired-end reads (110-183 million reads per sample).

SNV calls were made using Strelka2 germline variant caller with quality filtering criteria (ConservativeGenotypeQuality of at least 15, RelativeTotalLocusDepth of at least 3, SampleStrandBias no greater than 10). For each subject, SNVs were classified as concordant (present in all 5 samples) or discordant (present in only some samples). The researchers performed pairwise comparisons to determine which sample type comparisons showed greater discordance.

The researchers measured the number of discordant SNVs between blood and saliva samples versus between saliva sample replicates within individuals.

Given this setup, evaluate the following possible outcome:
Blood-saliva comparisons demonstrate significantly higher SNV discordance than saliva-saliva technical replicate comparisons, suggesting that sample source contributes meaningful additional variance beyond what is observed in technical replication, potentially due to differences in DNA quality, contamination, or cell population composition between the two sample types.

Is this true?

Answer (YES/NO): NO